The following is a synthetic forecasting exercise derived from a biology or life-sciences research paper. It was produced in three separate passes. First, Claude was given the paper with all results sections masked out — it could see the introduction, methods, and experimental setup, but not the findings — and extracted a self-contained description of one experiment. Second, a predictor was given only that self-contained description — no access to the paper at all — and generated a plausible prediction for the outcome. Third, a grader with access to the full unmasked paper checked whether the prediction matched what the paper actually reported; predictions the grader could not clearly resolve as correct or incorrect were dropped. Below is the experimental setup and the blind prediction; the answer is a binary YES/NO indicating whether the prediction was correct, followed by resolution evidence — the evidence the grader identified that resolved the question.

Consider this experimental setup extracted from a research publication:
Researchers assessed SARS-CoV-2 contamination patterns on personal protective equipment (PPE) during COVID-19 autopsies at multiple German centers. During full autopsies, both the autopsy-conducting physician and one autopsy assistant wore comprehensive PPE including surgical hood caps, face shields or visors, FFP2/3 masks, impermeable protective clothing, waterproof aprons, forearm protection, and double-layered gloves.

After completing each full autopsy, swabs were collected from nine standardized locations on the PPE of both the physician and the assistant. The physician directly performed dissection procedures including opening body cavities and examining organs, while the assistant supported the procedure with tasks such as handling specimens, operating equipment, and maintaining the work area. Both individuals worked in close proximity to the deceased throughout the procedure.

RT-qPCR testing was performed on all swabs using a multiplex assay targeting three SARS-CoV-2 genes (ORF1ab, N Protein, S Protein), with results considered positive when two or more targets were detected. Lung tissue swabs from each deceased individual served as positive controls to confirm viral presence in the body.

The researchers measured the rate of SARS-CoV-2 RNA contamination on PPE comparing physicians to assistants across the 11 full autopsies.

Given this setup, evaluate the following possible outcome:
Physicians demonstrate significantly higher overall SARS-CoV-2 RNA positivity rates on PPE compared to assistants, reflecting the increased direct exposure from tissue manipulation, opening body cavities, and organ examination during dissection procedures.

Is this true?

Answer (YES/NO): NO